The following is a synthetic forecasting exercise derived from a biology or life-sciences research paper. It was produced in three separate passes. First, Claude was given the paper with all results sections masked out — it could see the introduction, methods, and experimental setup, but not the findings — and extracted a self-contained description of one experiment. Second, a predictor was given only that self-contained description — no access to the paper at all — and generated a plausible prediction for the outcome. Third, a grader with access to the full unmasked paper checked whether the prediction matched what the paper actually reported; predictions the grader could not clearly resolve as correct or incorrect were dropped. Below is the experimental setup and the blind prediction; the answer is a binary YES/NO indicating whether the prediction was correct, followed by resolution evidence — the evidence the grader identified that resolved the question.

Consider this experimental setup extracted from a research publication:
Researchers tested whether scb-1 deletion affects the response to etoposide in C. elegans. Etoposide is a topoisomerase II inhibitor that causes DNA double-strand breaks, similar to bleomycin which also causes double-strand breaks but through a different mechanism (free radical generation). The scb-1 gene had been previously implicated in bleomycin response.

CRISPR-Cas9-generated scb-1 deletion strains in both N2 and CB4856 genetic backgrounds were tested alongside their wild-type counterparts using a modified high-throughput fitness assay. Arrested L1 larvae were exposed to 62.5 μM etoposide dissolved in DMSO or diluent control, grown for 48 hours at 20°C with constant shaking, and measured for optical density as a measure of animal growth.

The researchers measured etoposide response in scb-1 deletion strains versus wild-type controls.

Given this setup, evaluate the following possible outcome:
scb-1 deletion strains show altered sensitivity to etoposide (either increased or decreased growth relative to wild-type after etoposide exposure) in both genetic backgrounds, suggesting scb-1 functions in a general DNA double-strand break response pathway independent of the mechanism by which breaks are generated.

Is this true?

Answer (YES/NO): NO